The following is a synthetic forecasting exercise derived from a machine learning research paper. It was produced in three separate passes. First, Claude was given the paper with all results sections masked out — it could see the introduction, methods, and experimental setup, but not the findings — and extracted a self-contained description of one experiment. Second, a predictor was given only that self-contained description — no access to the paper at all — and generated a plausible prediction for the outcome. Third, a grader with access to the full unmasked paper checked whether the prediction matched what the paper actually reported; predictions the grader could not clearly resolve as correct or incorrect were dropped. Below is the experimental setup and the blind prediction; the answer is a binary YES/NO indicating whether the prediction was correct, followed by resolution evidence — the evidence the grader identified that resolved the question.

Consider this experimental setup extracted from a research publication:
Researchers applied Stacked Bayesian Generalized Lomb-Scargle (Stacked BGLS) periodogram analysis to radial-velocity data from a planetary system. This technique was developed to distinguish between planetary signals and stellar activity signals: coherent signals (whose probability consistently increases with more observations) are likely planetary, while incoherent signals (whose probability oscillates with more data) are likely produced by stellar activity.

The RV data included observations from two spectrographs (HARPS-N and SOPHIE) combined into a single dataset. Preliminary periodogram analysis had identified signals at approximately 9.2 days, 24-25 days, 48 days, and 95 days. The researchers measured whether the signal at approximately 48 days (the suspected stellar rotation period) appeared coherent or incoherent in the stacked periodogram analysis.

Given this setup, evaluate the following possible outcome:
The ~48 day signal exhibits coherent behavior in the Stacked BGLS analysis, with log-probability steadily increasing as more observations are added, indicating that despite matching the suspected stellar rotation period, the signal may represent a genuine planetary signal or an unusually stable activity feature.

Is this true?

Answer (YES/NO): NO